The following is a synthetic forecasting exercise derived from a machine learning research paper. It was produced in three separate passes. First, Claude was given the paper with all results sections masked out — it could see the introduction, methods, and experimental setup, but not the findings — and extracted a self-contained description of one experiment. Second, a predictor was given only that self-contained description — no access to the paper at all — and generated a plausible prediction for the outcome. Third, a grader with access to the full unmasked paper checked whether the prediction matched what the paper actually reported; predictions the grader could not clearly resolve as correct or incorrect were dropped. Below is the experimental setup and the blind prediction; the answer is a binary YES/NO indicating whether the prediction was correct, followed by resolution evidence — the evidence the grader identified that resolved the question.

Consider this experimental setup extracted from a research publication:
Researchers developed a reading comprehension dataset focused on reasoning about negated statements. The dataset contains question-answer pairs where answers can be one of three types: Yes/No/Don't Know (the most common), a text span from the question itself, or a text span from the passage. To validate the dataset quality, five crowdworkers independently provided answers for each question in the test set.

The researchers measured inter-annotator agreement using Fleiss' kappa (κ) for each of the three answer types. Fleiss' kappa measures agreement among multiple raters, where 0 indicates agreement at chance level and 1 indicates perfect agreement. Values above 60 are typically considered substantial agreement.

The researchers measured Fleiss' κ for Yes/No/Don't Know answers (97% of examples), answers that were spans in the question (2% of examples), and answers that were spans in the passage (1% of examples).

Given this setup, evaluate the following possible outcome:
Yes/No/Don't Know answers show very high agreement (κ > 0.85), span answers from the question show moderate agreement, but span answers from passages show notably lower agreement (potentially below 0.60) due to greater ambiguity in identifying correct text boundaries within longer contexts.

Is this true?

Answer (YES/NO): NO